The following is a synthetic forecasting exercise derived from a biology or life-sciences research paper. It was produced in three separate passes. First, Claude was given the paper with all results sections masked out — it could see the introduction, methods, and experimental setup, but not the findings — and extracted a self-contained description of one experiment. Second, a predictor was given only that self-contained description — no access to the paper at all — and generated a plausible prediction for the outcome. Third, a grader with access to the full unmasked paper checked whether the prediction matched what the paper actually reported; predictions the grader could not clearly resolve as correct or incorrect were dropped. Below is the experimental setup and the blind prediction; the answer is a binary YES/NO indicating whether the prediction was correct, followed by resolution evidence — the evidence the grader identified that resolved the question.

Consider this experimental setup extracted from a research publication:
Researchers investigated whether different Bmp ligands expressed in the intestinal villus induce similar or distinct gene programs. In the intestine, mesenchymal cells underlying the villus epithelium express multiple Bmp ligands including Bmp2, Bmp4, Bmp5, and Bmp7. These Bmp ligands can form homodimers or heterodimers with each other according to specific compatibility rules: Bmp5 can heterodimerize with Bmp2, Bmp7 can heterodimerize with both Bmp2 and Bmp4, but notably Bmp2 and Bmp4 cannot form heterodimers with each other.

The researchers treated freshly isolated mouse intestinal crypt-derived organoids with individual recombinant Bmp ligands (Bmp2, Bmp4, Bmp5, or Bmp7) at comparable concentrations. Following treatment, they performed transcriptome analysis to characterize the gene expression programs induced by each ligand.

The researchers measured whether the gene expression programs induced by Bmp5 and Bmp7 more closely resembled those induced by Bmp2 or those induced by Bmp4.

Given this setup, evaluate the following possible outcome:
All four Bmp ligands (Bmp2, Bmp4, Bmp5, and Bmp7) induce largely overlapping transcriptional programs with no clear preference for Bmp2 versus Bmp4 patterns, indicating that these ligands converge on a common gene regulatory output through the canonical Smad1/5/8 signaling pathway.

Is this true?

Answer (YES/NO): NO